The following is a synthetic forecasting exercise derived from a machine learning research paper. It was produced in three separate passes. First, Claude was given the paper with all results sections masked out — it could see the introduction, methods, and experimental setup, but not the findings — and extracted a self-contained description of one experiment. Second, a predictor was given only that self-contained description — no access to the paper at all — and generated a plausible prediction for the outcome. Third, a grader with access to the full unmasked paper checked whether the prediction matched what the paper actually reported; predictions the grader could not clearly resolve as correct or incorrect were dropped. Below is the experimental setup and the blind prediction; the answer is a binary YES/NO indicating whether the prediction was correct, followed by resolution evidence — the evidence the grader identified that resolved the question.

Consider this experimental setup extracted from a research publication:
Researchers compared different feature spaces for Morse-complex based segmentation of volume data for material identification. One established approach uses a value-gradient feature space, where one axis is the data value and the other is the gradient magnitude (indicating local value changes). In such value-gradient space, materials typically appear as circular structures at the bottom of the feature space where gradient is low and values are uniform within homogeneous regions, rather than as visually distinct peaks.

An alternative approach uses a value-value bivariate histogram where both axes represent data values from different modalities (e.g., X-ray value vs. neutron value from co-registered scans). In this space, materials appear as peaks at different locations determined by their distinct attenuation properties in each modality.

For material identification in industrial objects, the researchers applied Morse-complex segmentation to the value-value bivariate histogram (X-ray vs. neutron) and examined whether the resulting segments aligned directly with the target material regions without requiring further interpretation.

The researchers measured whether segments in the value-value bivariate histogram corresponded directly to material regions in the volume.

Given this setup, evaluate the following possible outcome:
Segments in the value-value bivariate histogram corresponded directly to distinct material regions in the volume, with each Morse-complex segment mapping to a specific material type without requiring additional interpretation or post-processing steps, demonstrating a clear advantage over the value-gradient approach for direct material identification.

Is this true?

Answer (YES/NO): NO